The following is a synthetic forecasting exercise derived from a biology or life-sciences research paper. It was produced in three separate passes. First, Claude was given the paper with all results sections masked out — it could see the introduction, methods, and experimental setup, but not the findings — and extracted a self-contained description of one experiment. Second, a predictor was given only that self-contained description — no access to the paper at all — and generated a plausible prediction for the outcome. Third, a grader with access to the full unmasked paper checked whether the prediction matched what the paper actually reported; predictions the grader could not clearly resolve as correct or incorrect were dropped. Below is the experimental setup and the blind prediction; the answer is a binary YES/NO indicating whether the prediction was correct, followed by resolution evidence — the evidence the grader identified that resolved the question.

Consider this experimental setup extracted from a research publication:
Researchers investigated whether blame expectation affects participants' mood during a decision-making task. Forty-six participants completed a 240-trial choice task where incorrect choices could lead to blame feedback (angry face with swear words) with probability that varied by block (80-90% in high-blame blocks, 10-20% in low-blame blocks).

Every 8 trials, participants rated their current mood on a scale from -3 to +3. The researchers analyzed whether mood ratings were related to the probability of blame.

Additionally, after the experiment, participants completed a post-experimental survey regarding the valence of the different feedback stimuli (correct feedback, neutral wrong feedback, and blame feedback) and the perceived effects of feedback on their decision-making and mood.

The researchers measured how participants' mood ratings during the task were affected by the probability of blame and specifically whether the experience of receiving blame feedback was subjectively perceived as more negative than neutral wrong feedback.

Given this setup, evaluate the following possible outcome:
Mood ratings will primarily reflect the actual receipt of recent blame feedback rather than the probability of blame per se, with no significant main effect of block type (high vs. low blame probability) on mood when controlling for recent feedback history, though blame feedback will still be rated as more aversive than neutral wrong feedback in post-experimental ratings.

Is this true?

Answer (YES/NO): NO